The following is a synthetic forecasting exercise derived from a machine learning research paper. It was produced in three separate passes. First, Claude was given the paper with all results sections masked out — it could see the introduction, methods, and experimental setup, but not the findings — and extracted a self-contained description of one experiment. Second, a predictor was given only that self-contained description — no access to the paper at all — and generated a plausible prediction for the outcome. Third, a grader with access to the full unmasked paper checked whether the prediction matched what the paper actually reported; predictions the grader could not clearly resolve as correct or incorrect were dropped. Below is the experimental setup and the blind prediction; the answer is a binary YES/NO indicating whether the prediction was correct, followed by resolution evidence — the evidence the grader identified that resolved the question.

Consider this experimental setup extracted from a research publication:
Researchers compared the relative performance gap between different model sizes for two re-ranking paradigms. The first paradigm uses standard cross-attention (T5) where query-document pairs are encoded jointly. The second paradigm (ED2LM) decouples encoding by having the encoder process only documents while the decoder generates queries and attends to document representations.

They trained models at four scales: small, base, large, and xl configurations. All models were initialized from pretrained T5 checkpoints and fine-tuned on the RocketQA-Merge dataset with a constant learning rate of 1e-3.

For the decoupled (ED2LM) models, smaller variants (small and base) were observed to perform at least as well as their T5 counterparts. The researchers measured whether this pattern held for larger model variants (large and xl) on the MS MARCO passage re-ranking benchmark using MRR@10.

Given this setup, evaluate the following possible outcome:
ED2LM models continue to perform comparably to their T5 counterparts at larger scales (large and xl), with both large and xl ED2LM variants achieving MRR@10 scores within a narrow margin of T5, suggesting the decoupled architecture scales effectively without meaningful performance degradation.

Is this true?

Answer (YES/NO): NO